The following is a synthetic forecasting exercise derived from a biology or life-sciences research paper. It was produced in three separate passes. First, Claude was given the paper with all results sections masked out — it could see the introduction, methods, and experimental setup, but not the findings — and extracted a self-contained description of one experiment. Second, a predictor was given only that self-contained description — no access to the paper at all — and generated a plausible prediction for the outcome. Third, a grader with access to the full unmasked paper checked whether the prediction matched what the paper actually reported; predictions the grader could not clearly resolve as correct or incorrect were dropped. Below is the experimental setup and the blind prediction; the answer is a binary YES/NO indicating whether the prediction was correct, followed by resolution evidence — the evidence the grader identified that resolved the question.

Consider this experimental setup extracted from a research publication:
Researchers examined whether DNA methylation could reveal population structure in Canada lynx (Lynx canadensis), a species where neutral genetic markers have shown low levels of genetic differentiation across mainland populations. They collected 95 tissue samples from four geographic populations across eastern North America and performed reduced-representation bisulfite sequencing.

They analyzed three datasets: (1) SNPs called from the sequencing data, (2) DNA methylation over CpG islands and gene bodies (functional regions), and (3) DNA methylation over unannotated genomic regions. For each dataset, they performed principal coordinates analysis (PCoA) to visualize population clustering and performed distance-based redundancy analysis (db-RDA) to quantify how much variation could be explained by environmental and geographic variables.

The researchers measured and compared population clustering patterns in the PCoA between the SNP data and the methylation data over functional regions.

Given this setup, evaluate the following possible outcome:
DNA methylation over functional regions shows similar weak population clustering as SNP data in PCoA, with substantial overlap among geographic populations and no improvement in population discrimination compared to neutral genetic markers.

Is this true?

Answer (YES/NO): NO